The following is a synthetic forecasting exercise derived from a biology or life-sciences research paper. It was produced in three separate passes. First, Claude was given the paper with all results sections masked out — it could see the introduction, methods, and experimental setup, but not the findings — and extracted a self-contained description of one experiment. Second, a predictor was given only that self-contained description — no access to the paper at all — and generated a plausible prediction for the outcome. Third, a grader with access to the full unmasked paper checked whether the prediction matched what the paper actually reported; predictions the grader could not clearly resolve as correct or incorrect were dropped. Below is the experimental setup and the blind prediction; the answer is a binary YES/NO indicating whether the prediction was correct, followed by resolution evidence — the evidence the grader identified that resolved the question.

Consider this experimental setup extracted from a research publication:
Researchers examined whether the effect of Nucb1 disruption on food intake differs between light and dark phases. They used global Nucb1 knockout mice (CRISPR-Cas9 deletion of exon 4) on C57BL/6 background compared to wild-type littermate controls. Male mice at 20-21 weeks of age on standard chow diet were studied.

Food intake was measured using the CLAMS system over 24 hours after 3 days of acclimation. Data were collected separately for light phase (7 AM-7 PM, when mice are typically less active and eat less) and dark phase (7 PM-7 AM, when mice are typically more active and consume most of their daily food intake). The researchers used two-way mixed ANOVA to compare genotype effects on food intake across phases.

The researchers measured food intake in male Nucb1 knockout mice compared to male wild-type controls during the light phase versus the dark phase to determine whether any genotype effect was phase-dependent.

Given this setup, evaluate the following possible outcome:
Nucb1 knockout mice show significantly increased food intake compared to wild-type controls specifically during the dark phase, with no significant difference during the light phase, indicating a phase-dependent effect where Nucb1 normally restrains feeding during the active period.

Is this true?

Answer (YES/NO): NO